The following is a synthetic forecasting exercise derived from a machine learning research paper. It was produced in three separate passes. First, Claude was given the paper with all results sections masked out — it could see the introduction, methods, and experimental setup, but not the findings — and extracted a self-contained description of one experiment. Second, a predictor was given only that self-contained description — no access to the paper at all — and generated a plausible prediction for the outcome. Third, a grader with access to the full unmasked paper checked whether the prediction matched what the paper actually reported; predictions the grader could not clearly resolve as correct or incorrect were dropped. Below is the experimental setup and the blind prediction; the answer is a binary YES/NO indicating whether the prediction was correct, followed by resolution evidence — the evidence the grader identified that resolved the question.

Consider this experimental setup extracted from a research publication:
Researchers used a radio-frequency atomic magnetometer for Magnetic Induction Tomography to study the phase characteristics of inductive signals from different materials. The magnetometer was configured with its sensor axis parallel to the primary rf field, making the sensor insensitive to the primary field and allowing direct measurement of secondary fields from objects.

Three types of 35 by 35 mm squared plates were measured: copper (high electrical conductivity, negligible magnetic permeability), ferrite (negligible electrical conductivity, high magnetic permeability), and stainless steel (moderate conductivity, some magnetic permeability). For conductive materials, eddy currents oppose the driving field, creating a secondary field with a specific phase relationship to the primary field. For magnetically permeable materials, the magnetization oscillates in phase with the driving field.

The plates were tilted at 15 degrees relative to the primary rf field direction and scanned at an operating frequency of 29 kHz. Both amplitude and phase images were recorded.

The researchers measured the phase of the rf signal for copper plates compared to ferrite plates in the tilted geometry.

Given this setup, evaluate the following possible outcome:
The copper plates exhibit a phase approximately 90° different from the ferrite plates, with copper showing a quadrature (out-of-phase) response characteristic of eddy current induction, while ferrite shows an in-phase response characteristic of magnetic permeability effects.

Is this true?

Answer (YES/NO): NO